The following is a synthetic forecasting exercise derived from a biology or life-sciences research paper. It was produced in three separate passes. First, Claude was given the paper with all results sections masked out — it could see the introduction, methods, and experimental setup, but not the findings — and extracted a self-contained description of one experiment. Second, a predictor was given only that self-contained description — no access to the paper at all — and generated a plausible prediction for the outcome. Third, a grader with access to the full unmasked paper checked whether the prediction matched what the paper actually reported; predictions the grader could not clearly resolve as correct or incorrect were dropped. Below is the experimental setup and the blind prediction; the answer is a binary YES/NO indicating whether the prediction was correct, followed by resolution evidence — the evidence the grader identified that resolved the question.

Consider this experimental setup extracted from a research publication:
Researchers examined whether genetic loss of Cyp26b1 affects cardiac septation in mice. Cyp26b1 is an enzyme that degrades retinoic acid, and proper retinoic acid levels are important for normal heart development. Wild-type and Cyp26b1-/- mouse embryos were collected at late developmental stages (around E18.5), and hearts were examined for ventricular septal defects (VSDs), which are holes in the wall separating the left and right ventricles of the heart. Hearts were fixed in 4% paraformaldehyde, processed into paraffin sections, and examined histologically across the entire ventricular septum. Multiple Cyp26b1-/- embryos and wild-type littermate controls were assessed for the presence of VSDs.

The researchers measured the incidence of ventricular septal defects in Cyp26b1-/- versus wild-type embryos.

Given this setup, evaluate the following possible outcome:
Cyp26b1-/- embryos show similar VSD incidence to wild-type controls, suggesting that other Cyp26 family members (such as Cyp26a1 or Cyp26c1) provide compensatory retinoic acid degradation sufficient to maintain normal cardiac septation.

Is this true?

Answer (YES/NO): NO